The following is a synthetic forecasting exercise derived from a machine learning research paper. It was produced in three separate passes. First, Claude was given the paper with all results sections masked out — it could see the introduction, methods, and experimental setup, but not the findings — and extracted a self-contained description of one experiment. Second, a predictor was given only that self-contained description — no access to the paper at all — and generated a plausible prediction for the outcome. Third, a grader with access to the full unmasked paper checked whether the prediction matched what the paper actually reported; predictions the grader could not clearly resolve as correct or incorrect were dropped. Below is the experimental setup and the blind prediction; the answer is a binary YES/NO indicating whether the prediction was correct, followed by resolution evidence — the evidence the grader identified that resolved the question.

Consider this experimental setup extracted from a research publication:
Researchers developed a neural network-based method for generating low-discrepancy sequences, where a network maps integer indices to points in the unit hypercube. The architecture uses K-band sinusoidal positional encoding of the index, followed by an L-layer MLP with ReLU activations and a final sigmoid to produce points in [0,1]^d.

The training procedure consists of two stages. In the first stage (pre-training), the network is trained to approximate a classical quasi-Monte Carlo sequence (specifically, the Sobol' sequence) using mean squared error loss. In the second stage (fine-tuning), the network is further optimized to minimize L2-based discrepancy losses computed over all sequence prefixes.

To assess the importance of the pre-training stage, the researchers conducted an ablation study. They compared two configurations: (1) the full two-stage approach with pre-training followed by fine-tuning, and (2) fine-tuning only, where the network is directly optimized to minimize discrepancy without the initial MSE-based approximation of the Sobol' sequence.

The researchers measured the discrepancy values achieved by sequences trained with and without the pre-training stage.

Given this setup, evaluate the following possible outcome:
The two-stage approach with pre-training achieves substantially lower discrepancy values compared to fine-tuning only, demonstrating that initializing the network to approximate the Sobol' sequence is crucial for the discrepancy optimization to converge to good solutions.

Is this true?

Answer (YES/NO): YES